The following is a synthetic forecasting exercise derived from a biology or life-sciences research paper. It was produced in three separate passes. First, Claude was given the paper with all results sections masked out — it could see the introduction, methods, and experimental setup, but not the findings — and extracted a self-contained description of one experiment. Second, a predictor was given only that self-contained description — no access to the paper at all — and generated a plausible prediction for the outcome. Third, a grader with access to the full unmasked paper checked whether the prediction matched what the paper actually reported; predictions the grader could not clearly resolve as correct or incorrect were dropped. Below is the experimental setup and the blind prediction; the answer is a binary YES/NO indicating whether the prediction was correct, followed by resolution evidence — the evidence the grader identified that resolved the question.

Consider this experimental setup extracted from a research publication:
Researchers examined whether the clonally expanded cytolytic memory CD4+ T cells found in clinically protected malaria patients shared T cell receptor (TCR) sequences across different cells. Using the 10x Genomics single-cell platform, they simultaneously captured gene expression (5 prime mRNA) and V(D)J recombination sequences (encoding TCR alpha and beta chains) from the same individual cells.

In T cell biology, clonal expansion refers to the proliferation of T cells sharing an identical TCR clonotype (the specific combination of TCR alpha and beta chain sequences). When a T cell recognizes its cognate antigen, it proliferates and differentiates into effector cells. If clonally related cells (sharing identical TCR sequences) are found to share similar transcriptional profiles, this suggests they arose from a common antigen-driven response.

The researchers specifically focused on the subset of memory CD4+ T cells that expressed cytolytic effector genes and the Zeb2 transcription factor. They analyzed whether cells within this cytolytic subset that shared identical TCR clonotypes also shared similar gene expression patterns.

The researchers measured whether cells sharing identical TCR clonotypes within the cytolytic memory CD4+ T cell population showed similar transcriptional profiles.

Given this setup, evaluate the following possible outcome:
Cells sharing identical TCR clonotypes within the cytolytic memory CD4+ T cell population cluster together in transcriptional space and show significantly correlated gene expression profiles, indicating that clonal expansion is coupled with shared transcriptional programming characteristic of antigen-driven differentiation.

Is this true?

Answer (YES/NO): YES